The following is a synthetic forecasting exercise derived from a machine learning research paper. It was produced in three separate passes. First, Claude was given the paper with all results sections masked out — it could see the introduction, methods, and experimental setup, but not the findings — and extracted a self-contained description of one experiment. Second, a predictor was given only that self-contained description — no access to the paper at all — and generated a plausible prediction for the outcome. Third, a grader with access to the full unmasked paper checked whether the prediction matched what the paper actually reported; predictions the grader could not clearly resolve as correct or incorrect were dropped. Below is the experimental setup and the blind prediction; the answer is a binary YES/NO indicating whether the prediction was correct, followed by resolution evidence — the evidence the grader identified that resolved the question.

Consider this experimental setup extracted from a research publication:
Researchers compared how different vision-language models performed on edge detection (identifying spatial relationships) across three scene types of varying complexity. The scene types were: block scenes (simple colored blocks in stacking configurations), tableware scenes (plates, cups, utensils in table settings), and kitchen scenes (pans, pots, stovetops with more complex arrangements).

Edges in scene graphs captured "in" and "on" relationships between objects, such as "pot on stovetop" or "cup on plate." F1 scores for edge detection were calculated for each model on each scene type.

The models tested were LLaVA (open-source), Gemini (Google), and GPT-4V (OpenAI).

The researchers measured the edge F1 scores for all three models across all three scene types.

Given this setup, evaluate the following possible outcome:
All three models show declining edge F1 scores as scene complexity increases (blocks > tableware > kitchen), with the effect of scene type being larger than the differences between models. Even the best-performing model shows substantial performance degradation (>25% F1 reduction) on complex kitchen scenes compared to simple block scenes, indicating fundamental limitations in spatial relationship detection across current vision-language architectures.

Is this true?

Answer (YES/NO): NO